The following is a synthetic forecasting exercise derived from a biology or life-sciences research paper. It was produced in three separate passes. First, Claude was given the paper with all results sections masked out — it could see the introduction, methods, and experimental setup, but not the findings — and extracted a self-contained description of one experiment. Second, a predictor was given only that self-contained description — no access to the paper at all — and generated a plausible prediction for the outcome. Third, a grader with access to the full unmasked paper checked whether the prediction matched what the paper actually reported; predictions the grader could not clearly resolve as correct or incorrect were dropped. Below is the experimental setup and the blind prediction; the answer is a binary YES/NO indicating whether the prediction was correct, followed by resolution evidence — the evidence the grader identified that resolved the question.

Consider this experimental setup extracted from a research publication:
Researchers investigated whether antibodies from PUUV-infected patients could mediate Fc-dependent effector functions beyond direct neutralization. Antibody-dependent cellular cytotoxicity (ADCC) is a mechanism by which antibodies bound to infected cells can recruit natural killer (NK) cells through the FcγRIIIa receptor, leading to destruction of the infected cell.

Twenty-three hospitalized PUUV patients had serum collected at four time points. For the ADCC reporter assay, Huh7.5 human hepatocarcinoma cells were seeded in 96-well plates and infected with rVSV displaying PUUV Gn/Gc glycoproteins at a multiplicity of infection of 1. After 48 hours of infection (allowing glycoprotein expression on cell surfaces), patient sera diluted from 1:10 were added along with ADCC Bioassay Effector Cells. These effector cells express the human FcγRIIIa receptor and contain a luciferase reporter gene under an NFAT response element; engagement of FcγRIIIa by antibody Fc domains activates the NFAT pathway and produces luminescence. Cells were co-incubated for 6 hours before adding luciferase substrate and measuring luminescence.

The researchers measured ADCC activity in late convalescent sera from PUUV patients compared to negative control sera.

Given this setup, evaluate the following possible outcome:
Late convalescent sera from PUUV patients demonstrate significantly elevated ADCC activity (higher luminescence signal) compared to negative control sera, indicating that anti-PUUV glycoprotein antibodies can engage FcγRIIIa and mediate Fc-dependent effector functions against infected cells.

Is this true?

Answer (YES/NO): NO